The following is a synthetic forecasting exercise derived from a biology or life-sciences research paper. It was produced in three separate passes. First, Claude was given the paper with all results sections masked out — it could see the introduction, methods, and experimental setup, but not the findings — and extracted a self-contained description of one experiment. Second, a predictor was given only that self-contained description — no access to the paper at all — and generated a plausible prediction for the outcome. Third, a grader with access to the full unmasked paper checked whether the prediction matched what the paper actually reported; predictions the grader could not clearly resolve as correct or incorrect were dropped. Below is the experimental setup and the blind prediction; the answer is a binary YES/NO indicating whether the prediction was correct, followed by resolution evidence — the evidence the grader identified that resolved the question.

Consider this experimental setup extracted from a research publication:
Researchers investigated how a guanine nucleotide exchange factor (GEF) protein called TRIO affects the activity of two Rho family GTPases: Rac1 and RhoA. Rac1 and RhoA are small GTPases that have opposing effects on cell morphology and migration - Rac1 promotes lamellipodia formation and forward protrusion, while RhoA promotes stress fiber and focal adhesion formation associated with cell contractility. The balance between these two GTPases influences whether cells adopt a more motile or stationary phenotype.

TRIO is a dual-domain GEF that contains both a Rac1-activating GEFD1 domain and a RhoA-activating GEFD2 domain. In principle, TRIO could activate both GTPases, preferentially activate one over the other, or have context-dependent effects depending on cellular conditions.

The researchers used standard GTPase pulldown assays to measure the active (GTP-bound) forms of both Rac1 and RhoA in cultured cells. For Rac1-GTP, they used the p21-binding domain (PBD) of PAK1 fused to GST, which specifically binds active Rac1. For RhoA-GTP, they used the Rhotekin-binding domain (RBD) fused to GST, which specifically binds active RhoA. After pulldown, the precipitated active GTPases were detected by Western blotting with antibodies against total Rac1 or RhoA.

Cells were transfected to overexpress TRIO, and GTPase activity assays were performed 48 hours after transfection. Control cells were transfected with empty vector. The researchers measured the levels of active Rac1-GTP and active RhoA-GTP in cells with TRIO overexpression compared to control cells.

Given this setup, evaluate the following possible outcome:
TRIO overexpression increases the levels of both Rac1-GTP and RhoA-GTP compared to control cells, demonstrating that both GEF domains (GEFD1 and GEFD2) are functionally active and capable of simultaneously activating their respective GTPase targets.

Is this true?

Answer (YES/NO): NO